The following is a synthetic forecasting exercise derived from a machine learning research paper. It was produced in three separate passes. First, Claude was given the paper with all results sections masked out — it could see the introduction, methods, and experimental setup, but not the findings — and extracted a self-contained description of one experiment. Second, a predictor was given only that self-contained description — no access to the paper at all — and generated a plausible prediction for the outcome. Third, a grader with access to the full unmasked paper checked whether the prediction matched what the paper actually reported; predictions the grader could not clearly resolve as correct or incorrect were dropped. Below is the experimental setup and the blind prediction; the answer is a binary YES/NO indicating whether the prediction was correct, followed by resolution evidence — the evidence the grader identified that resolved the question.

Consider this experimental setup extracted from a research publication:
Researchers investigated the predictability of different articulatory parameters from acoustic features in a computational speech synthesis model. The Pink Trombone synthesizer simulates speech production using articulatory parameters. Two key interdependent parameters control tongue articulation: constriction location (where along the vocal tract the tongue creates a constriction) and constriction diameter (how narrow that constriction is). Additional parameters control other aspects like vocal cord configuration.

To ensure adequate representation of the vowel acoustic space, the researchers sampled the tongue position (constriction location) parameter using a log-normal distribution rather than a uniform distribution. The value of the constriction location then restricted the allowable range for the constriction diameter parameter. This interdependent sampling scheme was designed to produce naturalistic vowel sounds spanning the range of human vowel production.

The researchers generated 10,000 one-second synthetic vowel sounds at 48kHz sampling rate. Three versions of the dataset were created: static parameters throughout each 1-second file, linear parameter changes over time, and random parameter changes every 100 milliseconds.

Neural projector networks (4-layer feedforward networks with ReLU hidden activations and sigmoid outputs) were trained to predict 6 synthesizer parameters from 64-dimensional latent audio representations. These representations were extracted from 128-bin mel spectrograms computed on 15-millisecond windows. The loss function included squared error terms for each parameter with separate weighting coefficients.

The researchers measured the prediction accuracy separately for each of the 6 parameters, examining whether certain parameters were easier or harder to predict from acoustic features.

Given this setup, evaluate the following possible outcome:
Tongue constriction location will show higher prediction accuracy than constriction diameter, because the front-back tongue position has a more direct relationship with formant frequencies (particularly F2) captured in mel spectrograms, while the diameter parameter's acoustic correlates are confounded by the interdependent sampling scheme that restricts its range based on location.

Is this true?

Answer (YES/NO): NO